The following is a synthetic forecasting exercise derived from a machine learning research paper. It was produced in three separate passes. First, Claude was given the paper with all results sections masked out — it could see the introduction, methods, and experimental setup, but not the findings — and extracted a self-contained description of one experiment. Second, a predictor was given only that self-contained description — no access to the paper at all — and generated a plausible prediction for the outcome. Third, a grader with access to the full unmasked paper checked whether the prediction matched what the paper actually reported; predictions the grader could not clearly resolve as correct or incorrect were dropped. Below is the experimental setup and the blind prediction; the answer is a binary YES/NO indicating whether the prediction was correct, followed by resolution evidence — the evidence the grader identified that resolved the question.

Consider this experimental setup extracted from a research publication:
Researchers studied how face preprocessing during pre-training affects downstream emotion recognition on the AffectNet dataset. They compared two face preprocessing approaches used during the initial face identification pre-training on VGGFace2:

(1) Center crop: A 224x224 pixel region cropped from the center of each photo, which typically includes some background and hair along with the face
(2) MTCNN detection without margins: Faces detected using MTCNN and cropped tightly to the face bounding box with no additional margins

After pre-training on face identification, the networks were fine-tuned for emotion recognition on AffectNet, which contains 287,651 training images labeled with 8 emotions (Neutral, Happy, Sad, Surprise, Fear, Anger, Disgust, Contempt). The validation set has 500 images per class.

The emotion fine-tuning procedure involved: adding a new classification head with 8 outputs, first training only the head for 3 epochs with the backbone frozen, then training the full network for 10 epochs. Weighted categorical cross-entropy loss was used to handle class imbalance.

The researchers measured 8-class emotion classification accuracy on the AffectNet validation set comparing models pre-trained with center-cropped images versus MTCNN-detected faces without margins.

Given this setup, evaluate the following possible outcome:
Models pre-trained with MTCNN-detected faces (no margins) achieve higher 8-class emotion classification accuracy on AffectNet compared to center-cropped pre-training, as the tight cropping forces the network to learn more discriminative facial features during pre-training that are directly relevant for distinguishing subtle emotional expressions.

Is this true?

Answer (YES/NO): YES